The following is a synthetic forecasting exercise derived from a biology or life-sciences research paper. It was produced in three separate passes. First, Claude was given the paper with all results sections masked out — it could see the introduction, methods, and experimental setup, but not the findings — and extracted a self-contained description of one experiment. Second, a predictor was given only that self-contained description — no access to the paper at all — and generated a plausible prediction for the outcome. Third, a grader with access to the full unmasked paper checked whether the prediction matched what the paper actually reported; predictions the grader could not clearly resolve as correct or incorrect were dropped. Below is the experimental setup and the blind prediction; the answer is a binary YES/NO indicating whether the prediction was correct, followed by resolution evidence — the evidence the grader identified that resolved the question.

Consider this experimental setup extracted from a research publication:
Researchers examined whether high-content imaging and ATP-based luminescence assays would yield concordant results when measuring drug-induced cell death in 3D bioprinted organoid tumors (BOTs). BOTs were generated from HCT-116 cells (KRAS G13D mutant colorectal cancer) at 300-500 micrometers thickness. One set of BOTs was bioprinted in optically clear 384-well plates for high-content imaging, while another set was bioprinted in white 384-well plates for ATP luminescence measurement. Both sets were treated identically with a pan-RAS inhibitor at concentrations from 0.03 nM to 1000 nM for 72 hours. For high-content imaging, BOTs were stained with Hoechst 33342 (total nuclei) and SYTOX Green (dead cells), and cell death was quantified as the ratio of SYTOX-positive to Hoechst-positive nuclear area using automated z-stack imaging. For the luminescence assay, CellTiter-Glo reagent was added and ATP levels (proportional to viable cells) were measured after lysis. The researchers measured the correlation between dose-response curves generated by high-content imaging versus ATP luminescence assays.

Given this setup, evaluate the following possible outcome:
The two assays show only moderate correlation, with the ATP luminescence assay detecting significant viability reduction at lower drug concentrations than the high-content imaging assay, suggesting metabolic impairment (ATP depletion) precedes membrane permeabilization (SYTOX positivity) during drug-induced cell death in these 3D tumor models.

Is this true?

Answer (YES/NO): NO